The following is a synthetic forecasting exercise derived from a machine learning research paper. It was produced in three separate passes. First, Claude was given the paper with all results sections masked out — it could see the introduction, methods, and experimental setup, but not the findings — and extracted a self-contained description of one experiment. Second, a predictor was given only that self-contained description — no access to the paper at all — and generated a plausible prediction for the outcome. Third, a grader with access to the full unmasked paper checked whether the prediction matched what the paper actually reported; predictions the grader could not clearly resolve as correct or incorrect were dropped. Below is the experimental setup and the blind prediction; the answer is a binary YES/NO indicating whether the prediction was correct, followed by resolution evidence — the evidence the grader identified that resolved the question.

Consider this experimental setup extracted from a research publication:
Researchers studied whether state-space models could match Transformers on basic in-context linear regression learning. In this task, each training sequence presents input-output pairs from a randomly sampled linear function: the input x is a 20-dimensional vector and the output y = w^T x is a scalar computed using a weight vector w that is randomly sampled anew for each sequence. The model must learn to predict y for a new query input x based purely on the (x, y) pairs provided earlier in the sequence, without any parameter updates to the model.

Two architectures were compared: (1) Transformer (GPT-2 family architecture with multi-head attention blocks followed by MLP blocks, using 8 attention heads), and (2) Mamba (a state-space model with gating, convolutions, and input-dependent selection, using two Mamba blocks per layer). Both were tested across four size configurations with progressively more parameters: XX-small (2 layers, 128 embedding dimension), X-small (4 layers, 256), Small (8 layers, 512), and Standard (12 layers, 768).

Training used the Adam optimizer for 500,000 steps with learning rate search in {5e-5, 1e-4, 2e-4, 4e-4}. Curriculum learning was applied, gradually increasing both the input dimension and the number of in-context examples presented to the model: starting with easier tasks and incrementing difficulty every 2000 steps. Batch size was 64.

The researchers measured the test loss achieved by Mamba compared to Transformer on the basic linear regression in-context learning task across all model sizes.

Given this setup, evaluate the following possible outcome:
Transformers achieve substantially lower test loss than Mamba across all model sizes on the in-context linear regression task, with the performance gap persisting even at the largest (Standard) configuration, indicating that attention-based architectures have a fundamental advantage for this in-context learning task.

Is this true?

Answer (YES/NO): NO